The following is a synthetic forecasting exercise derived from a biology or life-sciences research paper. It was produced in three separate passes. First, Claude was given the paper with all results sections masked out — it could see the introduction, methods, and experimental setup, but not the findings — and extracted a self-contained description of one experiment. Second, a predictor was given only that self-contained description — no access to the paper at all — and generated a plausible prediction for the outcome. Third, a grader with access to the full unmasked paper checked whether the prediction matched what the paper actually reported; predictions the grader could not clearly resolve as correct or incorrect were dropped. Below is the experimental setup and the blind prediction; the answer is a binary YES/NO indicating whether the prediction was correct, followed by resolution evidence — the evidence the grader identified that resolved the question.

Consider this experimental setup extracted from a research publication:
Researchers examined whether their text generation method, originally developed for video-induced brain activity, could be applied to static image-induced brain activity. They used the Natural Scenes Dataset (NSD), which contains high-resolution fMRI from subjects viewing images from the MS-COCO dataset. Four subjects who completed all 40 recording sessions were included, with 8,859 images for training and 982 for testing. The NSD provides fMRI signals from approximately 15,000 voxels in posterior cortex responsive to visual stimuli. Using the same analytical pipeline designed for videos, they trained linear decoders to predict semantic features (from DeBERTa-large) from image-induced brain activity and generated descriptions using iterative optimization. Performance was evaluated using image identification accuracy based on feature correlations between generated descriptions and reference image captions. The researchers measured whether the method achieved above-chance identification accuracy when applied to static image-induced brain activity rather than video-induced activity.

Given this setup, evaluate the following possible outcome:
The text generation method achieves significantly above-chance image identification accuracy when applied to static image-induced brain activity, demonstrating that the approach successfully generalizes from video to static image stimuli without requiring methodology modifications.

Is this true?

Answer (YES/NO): YES